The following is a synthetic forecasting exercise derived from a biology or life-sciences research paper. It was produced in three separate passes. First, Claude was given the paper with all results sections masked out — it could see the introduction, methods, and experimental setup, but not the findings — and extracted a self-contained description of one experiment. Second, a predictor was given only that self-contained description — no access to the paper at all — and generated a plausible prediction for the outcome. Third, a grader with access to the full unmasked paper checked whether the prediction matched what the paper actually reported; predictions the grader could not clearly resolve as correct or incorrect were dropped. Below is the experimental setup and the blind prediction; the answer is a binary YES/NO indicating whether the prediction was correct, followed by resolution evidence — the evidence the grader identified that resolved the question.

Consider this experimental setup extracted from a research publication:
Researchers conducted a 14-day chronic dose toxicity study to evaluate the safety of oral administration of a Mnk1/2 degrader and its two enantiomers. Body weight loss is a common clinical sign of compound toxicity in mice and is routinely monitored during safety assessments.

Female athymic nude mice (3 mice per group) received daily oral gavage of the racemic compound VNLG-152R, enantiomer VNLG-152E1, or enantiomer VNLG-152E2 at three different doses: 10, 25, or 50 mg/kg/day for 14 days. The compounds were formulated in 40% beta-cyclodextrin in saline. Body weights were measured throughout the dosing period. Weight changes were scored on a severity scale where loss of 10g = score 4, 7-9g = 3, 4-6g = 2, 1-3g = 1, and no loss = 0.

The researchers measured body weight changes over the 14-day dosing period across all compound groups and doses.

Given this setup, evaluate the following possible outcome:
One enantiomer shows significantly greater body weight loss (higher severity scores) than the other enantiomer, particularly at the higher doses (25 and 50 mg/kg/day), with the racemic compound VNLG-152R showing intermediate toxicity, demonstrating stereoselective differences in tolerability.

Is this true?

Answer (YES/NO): NO